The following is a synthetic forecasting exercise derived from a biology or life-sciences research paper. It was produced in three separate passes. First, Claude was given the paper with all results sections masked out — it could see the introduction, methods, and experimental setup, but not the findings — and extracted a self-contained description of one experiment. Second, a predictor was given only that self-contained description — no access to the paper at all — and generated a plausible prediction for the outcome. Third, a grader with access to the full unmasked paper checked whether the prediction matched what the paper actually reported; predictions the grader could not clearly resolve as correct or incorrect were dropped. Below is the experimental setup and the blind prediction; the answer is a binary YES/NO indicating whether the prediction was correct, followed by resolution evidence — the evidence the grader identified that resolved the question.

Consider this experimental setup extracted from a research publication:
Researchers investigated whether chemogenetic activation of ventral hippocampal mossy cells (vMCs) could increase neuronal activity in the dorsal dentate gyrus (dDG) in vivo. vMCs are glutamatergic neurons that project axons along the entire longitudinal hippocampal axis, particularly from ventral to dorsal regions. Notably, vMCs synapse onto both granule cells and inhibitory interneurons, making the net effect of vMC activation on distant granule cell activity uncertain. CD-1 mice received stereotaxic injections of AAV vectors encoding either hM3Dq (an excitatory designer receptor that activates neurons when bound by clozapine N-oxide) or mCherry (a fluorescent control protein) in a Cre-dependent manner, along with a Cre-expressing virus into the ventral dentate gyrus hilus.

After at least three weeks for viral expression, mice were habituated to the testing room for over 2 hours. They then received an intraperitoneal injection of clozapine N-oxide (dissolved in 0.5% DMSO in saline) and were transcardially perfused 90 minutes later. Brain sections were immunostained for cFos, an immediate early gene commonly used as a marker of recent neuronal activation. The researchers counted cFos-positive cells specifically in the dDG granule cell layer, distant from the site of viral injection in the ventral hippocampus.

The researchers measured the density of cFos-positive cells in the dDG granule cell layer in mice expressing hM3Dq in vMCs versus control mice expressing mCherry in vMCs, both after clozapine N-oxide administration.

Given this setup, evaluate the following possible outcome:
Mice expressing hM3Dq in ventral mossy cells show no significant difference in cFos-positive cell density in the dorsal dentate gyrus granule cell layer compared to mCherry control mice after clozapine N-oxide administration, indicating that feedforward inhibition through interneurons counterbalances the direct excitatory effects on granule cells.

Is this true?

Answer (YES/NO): NO